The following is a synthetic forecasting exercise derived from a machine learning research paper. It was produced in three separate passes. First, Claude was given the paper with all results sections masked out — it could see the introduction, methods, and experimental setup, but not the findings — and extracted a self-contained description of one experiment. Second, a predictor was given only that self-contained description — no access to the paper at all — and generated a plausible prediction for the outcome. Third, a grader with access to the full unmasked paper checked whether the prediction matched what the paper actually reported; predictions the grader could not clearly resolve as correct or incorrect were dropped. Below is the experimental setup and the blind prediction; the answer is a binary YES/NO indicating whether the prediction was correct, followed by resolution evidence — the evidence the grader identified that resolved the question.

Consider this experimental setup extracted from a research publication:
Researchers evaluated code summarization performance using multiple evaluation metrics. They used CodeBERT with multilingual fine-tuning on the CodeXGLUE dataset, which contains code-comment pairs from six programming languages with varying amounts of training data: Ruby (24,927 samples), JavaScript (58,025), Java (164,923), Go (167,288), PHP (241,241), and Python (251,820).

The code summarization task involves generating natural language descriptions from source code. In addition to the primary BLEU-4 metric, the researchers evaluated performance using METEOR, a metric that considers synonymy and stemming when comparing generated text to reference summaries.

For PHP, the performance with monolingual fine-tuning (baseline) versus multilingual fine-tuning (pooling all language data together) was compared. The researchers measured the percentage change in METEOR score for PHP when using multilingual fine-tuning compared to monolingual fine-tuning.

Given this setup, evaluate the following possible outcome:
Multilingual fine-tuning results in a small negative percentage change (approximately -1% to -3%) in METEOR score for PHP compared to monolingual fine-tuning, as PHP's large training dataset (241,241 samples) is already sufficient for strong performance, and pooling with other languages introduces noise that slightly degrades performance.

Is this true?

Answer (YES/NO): NO